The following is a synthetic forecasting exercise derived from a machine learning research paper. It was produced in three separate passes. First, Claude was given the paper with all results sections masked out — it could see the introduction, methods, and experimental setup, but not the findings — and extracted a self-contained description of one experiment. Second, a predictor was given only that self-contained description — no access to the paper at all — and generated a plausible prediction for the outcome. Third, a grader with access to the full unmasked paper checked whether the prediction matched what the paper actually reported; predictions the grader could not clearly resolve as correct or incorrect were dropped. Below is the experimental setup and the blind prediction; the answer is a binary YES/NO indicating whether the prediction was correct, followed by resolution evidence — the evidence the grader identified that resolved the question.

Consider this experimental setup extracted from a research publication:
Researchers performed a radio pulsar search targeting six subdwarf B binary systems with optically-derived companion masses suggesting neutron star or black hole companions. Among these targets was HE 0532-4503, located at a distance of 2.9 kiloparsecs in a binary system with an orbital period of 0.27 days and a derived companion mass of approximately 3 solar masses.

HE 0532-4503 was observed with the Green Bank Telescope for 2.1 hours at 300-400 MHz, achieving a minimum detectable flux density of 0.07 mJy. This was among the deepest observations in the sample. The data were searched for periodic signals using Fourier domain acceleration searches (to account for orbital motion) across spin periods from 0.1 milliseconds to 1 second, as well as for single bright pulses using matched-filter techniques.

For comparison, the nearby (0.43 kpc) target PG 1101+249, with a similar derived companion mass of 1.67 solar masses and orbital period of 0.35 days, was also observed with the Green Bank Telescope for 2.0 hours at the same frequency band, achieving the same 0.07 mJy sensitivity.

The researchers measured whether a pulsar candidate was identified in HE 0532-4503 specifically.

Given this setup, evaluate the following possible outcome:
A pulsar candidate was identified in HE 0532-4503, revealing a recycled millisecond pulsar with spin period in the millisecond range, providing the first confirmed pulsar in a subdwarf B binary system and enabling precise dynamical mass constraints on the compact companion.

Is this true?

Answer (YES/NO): NO